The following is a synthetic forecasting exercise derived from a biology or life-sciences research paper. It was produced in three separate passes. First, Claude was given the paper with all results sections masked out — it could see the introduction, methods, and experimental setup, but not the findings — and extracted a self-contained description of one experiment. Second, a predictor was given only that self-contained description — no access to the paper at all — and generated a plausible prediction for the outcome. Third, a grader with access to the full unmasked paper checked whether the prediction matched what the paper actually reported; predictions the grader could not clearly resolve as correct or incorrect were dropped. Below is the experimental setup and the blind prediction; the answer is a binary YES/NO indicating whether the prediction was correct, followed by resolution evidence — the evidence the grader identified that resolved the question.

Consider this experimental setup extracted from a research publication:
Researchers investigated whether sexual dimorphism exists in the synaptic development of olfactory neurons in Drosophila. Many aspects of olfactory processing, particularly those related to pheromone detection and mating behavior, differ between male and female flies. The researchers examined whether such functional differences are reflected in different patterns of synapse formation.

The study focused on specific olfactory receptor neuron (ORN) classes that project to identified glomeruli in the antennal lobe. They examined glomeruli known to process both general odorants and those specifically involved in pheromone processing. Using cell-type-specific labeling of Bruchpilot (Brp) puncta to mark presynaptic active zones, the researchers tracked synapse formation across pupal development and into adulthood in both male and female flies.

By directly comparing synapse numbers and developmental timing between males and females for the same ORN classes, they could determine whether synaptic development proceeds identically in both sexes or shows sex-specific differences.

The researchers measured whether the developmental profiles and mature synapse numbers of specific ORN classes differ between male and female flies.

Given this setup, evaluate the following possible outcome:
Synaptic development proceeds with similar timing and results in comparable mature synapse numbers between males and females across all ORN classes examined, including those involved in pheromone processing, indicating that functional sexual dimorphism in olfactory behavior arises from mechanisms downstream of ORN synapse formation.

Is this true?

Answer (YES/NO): NO